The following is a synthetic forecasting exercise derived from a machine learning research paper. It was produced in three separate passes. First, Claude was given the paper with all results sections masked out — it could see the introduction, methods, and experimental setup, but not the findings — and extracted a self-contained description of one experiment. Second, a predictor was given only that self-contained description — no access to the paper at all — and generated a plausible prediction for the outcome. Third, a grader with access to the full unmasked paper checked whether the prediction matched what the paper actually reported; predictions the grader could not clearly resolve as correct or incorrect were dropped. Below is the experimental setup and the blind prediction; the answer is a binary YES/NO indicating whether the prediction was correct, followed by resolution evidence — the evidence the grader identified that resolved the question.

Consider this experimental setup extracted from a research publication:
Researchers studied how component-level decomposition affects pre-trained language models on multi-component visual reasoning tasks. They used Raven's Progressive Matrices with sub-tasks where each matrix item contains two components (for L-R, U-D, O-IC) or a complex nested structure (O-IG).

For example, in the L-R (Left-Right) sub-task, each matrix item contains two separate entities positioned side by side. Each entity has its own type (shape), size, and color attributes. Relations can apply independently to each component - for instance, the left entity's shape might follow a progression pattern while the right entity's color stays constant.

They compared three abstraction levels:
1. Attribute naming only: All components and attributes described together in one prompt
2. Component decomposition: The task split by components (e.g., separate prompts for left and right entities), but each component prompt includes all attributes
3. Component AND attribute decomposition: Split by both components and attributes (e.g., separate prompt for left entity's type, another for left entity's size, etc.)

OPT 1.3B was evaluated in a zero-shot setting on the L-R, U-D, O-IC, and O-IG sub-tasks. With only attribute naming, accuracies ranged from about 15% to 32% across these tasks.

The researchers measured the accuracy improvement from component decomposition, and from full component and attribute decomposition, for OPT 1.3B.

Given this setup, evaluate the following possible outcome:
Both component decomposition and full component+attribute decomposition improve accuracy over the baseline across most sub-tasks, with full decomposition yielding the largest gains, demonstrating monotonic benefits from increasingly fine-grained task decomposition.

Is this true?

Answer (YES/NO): YES